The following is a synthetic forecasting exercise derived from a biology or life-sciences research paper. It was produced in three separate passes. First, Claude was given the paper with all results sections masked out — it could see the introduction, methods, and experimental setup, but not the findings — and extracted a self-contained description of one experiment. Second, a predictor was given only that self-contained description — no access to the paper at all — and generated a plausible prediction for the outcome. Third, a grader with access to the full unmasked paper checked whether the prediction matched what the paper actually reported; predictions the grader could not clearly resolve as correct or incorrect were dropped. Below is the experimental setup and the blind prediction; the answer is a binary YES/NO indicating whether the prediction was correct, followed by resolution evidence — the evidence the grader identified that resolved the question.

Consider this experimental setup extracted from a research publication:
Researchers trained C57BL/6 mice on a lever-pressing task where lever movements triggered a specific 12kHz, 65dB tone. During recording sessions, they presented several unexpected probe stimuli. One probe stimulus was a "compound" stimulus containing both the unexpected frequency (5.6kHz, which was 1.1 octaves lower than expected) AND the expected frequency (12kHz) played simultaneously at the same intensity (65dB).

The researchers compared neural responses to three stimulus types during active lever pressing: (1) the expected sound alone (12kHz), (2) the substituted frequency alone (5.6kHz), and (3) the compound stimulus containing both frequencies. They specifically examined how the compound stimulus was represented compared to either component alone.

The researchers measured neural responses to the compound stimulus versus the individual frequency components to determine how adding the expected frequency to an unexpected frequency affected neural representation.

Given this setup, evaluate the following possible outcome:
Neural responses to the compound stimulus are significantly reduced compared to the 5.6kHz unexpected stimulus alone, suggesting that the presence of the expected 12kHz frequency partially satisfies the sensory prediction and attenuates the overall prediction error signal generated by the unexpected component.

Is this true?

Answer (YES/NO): NO